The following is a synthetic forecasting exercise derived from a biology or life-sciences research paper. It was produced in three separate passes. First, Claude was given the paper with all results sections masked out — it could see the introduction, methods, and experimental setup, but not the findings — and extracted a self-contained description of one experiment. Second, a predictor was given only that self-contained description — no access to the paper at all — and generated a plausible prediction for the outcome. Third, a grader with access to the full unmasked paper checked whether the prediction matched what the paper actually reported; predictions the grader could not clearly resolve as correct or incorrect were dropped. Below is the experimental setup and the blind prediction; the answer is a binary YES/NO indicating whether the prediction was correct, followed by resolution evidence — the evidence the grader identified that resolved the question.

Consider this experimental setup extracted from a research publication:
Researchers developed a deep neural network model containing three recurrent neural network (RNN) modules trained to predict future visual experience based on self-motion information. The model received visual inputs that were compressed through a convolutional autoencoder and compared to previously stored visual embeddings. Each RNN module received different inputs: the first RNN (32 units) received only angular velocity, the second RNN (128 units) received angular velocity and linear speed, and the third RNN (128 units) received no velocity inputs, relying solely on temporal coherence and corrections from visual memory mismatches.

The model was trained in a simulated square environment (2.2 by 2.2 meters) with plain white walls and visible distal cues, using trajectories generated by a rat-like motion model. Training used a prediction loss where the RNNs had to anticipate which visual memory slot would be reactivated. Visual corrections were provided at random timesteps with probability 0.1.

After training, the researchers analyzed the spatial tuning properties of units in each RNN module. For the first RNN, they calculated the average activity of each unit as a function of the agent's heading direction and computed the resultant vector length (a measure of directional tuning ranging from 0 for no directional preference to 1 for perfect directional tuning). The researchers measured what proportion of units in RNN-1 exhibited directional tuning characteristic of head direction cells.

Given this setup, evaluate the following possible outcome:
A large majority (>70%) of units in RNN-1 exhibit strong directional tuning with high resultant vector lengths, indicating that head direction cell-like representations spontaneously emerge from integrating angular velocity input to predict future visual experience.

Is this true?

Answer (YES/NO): YES